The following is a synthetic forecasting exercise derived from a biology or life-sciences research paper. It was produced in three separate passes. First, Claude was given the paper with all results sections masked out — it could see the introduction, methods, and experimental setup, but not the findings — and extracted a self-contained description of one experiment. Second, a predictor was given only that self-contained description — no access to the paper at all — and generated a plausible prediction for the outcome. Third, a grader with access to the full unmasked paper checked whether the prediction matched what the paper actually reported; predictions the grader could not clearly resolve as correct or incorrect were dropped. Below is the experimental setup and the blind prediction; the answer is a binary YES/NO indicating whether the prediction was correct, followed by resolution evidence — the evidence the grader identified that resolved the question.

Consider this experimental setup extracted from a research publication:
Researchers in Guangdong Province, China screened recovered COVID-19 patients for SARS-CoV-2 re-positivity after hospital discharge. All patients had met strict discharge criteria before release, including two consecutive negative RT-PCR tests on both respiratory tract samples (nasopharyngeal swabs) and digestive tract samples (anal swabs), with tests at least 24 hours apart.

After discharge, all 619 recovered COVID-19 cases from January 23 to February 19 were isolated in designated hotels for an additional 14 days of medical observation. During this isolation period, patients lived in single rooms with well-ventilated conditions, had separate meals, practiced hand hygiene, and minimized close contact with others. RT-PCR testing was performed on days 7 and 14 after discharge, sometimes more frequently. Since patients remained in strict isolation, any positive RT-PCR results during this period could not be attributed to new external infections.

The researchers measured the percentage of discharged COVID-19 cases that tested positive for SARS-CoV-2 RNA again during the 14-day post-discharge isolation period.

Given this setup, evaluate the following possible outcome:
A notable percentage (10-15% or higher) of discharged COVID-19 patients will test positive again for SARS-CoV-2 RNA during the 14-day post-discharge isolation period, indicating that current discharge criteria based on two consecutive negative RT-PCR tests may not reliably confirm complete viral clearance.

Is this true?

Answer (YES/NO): YES